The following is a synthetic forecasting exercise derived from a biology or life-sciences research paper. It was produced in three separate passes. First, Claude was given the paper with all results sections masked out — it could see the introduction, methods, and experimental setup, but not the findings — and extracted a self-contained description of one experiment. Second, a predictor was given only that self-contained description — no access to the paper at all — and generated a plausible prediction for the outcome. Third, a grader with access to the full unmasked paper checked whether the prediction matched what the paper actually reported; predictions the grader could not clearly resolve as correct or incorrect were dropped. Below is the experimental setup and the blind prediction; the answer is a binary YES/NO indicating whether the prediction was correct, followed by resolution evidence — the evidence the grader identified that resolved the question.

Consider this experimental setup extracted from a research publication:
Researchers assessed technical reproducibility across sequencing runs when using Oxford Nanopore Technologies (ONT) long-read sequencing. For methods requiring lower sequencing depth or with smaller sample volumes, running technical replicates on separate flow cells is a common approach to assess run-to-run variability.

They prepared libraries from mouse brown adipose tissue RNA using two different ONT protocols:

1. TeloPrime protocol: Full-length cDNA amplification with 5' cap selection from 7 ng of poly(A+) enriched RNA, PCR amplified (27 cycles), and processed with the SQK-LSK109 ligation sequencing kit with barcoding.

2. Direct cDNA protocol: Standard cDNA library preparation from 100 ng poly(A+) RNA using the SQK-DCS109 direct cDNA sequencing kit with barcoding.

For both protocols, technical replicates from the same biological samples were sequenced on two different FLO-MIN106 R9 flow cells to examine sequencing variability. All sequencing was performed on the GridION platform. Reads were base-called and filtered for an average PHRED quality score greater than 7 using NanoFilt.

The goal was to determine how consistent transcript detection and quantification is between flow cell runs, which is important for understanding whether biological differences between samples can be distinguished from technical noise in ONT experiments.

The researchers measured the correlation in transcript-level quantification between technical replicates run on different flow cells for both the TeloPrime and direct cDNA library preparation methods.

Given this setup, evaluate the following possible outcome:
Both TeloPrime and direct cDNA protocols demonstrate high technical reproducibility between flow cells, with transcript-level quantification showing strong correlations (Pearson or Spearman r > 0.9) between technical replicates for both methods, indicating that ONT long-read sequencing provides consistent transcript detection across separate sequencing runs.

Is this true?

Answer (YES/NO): NO